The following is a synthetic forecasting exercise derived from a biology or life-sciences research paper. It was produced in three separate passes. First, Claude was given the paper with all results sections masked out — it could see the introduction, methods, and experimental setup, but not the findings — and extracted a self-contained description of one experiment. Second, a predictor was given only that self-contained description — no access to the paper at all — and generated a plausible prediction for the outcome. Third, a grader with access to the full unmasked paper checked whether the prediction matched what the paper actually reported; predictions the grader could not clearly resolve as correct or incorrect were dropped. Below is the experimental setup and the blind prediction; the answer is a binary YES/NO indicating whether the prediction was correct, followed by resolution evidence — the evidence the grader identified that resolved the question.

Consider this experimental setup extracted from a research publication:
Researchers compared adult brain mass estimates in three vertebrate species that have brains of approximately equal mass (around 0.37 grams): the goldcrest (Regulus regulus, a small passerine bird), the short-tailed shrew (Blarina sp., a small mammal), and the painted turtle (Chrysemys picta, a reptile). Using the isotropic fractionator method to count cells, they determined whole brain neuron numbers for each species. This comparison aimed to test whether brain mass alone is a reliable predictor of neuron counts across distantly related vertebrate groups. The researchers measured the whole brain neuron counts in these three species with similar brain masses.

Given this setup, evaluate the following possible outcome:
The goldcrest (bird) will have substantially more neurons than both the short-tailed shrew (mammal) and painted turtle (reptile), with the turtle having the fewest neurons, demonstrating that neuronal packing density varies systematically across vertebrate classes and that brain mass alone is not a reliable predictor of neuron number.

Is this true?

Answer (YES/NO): YES